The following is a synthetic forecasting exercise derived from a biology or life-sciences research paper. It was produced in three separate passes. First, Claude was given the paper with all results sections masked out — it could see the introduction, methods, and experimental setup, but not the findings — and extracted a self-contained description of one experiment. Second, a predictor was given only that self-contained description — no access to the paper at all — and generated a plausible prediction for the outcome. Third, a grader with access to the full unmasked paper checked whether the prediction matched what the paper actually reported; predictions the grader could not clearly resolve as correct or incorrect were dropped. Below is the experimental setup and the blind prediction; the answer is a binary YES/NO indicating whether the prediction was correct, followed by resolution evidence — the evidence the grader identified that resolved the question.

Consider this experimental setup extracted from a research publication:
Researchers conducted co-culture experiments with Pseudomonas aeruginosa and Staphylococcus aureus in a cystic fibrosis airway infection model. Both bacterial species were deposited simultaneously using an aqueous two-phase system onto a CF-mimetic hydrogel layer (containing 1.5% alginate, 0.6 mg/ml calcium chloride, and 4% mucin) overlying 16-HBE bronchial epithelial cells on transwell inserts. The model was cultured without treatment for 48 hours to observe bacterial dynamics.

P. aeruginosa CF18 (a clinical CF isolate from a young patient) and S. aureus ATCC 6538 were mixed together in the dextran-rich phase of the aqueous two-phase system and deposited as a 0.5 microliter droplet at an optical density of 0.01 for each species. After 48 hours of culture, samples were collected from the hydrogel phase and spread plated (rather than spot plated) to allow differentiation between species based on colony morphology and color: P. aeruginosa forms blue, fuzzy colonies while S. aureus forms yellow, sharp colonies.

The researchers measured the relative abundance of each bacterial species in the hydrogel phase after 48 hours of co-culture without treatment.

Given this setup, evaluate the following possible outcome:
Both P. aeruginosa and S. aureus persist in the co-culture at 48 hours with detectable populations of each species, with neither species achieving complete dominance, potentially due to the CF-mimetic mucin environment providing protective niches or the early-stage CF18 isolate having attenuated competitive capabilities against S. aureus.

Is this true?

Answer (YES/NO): NO